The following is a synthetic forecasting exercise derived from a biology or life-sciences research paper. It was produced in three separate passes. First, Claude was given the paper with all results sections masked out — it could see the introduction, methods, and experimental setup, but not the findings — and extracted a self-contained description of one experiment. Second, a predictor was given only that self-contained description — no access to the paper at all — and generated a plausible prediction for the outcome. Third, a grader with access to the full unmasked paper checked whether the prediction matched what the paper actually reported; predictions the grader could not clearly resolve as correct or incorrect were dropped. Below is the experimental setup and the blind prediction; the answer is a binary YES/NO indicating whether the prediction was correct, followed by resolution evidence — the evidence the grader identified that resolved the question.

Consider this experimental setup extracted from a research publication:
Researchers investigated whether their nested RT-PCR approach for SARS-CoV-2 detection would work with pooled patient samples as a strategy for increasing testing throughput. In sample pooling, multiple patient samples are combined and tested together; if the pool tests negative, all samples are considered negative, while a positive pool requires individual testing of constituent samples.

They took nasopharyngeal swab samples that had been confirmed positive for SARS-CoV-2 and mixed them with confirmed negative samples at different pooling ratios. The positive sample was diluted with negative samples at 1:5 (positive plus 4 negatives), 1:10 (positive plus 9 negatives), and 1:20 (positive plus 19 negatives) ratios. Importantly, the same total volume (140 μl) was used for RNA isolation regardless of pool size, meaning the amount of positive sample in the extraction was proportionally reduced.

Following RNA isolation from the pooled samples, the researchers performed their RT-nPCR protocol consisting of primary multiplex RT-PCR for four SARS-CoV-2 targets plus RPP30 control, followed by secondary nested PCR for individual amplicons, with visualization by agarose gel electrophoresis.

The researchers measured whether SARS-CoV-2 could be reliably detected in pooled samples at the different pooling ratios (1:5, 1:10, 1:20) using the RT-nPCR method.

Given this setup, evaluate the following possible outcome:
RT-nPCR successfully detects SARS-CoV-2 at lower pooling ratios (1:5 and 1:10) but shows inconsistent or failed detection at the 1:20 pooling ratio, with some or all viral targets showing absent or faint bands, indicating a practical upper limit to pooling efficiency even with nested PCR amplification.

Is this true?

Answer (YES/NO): NO